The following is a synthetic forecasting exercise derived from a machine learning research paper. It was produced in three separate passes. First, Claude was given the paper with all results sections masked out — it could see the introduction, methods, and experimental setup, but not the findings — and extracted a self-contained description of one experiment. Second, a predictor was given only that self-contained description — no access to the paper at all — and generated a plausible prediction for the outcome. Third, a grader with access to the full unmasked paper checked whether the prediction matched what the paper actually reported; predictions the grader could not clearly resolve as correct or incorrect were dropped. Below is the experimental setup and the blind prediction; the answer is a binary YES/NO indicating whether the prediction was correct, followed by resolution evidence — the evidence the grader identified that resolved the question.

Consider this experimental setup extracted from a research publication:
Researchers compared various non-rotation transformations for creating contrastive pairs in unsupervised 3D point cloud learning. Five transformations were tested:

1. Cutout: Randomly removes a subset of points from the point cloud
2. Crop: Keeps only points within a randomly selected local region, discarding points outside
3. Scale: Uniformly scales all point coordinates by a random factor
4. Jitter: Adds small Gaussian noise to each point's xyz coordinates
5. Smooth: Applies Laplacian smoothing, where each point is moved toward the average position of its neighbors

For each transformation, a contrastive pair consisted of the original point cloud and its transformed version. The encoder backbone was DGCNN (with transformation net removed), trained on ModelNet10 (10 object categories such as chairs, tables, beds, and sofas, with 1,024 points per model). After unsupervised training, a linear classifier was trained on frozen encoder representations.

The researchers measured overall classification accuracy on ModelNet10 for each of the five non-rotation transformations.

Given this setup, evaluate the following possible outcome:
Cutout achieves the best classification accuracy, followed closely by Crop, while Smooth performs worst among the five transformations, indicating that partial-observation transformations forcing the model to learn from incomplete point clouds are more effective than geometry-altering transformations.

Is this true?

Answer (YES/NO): NO